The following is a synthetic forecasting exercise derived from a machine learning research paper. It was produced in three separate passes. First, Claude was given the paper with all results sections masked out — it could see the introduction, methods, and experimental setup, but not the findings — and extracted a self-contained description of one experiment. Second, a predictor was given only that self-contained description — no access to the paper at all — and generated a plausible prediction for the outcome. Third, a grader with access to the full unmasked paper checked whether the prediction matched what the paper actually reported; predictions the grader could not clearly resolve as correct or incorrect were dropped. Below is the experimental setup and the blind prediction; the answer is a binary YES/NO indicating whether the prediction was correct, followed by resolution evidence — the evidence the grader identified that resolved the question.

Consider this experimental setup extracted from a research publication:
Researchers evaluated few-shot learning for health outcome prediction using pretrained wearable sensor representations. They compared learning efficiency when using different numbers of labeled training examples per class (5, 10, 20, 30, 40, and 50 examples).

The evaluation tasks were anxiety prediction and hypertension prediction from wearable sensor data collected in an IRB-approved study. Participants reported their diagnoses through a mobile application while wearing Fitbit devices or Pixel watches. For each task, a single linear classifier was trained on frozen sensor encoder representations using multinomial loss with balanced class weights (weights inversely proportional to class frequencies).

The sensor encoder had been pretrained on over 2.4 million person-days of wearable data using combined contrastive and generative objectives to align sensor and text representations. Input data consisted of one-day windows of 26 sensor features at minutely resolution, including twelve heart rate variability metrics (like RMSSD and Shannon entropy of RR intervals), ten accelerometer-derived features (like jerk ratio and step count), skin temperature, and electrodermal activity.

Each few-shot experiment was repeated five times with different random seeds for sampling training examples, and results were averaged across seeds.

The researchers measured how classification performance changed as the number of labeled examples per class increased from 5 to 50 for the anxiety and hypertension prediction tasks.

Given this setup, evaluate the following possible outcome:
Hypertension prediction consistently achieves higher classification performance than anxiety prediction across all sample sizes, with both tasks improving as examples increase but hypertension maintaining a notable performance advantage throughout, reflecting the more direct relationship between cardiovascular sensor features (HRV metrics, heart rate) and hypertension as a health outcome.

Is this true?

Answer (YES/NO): NO